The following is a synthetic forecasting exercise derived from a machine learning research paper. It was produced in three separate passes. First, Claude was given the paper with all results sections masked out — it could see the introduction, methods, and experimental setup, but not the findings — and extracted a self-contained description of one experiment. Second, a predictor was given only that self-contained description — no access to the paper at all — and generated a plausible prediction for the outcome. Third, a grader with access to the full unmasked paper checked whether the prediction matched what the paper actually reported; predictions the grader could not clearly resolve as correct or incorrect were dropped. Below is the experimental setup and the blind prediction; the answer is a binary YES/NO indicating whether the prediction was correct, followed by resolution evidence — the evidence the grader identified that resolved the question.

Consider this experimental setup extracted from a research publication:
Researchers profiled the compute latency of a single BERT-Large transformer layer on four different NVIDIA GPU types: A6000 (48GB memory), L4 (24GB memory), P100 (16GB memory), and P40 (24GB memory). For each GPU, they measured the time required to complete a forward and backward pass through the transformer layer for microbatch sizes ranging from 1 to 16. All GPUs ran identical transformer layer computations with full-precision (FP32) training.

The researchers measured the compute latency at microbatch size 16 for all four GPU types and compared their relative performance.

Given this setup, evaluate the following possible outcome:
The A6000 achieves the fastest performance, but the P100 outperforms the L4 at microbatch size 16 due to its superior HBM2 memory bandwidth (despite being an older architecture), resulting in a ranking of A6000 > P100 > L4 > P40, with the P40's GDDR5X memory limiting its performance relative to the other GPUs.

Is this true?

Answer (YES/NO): NO